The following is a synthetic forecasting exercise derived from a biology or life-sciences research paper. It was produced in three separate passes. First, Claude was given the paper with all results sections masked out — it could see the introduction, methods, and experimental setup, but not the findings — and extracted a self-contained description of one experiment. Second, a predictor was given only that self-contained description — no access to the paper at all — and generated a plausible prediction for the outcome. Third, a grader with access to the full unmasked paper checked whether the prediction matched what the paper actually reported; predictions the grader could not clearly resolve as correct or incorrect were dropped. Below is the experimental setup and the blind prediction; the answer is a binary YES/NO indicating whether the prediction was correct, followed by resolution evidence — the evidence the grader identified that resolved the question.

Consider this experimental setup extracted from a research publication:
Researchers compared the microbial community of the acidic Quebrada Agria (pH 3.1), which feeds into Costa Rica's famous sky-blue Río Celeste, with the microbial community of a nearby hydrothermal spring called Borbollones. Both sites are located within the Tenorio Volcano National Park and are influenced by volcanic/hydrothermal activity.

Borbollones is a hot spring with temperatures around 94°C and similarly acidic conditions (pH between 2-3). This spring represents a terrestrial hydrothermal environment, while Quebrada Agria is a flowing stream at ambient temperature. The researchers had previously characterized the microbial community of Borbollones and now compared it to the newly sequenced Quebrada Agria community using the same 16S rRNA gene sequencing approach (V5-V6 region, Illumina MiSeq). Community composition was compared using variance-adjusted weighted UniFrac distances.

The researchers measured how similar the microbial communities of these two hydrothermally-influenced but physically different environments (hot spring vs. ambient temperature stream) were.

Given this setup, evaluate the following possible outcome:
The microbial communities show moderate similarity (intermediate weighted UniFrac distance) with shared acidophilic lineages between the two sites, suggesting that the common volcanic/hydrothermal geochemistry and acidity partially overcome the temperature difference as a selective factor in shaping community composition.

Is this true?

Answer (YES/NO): NO